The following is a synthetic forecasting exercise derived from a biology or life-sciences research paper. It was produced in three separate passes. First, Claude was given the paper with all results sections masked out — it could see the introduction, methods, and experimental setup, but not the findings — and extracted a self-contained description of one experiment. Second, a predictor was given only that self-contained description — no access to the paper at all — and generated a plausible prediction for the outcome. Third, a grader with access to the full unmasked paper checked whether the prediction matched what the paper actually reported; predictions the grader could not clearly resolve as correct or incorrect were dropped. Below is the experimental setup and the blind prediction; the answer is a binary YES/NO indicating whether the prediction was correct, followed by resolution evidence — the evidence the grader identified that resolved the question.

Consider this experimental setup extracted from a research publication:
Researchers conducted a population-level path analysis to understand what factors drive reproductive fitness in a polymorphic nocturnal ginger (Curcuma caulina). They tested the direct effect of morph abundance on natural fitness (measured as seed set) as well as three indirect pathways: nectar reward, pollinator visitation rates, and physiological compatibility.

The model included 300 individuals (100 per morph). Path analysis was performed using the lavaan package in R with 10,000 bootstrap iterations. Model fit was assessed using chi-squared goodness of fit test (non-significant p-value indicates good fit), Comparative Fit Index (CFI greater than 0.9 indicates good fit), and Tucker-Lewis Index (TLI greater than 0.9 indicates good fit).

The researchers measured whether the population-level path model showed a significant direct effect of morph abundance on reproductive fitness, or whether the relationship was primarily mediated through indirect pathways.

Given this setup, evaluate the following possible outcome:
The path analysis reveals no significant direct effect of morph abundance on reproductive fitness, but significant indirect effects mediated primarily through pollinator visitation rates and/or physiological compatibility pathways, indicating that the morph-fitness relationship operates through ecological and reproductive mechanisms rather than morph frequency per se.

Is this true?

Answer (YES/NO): NO